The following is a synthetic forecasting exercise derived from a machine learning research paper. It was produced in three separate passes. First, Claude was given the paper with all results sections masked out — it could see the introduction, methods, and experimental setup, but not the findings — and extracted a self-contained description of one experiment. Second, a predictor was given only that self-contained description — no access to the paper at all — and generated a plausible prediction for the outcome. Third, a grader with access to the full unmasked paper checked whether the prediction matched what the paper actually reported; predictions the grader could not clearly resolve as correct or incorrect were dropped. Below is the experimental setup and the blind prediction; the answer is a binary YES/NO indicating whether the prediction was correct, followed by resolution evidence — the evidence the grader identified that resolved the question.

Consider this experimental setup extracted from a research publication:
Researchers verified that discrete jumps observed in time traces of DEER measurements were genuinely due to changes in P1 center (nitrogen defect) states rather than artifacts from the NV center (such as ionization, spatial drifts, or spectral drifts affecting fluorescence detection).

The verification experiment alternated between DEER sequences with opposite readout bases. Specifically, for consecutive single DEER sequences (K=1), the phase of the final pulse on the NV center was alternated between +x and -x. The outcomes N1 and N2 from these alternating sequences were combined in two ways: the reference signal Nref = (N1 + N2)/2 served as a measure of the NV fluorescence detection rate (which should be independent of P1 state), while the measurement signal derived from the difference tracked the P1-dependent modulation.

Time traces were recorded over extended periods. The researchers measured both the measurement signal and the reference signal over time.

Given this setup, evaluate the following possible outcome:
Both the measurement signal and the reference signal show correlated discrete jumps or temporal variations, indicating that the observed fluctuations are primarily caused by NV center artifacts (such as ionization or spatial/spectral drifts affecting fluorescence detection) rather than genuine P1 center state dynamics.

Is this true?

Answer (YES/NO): NO